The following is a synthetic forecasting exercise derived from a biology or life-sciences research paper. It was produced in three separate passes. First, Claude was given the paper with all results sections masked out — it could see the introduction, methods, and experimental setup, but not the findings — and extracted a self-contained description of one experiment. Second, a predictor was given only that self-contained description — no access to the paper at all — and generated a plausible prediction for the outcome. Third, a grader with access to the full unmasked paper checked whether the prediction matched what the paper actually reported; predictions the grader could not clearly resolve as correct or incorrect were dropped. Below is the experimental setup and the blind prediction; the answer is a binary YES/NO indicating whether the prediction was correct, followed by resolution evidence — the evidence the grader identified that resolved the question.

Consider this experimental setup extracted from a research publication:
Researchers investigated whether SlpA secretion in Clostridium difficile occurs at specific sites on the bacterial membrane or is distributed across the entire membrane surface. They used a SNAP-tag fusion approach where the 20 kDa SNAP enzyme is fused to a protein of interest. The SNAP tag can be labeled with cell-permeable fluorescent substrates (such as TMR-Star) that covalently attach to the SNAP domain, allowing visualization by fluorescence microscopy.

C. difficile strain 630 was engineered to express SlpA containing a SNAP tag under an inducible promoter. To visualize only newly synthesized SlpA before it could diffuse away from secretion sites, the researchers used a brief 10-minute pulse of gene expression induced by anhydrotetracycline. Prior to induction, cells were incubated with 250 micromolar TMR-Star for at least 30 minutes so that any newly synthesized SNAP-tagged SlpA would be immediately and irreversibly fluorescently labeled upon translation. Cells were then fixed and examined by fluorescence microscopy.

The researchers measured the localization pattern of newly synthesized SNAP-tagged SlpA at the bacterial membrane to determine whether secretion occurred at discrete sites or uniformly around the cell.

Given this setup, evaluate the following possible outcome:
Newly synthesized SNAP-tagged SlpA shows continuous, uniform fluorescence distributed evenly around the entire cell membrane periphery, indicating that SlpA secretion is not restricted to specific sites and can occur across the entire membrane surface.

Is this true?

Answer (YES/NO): NO